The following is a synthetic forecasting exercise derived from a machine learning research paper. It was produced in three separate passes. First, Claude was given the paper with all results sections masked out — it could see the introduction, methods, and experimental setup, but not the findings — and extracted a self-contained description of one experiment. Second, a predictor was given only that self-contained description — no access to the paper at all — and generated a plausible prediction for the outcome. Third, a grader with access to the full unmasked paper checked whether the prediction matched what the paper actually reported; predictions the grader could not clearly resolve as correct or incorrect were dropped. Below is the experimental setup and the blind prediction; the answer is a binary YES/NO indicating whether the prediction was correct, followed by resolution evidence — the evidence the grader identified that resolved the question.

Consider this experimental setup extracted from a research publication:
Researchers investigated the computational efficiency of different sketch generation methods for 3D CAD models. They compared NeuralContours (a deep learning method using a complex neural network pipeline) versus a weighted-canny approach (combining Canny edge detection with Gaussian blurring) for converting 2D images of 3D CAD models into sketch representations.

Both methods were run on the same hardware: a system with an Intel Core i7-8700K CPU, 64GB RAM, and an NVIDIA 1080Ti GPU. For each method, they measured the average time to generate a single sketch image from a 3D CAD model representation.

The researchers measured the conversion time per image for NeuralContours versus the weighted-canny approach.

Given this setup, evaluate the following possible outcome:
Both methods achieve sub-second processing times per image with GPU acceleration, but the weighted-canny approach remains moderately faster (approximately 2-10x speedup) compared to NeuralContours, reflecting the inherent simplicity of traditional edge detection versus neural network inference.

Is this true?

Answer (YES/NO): NO